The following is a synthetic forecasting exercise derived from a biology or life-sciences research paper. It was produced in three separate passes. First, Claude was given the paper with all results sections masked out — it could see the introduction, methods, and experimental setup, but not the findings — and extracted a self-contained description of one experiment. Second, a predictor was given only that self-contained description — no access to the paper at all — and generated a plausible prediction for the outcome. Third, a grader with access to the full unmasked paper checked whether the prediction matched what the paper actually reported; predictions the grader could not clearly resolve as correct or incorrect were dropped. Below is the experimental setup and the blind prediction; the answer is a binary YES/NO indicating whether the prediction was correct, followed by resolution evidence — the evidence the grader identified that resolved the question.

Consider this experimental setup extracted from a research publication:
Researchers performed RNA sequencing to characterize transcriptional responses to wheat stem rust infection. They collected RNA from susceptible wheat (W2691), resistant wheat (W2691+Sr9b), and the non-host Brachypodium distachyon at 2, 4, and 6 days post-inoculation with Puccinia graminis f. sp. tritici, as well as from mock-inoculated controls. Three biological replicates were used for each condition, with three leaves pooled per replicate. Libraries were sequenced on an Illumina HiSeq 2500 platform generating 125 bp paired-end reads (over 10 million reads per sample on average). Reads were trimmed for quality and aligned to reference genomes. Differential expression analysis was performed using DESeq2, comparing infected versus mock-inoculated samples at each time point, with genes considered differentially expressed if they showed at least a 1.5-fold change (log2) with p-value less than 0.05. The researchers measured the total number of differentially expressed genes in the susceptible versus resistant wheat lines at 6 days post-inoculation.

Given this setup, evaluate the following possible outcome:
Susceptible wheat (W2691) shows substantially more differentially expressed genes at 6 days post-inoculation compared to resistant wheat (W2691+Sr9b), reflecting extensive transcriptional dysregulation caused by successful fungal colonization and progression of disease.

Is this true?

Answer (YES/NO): NO